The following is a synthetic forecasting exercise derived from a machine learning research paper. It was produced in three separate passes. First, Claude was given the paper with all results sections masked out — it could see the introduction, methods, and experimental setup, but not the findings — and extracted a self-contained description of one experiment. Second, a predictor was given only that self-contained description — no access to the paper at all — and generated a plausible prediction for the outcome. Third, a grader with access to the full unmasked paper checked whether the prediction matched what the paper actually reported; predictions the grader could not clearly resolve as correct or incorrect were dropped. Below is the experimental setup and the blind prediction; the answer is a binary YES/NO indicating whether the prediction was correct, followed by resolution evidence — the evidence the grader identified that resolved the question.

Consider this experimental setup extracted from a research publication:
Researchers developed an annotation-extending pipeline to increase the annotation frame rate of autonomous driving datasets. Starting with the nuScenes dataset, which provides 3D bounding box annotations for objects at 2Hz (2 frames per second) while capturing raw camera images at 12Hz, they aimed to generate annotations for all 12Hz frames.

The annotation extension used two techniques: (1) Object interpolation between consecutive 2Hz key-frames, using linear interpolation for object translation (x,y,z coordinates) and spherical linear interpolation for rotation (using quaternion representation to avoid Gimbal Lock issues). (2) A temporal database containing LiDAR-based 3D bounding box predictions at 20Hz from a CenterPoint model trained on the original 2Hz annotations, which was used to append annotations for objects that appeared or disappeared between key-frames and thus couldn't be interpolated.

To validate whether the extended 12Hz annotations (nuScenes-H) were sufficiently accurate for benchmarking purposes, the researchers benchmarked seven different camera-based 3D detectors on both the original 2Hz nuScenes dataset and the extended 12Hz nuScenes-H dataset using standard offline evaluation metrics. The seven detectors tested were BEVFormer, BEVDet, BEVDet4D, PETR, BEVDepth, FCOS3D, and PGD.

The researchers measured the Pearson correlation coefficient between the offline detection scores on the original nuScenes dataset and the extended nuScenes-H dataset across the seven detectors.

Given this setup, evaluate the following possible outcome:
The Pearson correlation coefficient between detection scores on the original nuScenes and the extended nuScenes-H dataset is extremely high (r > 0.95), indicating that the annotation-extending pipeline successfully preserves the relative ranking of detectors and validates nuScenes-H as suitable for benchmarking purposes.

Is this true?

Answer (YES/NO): YES